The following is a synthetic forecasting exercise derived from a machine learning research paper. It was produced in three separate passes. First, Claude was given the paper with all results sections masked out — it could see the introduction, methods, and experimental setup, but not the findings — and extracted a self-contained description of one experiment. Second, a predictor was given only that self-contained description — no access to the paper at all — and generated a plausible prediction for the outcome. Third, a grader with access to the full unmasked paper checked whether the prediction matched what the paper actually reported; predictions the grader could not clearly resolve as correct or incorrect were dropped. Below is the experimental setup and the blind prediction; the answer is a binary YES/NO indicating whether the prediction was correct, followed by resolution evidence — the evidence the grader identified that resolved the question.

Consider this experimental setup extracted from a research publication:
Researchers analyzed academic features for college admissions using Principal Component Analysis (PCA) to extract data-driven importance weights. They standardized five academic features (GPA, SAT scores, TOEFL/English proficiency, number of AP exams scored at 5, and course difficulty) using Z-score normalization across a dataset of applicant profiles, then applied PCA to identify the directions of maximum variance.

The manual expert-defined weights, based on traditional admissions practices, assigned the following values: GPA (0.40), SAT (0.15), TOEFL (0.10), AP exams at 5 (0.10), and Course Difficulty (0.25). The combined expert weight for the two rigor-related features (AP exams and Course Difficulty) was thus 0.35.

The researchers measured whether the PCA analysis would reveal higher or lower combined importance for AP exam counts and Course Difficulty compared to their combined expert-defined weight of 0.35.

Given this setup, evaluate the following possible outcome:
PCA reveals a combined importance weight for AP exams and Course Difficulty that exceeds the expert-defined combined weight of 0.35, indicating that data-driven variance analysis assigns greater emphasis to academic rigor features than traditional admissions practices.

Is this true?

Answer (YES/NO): YES